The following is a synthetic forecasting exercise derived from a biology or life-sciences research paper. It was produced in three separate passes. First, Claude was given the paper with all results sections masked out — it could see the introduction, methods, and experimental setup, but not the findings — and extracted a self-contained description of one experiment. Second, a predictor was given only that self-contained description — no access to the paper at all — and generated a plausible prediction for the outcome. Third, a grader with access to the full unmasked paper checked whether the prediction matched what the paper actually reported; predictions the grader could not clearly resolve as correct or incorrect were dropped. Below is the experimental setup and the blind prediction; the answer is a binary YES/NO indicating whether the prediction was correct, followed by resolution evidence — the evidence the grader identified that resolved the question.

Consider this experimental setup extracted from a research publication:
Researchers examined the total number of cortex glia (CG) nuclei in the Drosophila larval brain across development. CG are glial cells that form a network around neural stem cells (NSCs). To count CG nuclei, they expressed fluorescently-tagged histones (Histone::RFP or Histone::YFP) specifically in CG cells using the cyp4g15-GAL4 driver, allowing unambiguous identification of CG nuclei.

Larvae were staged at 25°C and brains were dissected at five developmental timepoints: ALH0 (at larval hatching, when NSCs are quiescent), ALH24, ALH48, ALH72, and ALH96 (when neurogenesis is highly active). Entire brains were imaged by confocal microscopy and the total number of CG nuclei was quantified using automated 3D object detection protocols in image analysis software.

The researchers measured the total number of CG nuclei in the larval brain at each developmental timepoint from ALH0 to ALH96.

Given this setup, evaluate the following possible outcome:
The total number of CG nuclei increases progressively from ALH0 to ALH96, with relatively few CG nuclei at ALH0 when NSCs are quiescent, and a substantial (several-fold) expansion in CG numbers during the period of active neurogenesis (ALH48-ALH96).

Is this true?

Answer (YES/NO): YES